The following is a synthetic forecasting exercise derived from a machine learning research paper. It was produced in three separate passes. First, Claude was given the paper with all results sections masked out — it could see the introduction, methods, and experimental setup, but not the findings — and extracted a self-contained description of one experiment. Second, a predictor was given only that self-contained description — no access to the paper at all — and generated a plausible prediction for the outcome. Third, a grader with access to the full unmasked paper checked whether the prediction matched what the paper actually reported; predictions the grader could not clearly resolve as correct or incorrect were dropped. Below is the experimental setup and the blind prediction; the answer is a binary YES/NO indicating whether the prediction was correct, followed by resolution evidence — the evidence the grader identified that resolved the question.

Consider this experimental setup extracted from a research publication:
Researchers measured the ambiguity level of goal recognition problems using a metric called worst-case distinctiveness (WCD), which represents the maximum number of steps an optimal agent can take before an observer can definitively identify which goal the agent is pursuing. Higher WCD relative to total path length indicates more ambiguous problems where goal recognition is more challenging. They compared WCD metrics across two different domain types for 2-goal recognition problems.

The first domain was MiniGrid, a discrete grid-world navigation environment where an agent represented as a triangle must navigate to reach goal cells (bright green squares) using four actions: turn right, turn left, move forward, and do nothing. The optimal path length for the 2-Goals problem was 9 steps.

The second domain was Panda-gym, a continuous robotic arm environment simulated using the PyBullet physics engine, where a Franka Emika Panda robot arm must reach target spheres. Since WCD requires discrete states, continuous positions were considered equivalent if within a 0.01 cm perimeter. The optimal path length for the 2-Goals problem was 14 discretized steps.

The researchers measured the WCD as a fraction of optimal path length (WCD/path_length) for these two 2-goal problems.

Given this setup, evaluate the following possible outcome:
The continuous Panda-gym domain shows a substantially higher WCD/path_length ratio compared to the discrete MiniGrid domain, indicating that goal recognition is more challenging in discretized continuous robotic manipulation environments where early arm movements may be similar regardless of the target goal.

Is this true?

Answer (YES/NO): NO